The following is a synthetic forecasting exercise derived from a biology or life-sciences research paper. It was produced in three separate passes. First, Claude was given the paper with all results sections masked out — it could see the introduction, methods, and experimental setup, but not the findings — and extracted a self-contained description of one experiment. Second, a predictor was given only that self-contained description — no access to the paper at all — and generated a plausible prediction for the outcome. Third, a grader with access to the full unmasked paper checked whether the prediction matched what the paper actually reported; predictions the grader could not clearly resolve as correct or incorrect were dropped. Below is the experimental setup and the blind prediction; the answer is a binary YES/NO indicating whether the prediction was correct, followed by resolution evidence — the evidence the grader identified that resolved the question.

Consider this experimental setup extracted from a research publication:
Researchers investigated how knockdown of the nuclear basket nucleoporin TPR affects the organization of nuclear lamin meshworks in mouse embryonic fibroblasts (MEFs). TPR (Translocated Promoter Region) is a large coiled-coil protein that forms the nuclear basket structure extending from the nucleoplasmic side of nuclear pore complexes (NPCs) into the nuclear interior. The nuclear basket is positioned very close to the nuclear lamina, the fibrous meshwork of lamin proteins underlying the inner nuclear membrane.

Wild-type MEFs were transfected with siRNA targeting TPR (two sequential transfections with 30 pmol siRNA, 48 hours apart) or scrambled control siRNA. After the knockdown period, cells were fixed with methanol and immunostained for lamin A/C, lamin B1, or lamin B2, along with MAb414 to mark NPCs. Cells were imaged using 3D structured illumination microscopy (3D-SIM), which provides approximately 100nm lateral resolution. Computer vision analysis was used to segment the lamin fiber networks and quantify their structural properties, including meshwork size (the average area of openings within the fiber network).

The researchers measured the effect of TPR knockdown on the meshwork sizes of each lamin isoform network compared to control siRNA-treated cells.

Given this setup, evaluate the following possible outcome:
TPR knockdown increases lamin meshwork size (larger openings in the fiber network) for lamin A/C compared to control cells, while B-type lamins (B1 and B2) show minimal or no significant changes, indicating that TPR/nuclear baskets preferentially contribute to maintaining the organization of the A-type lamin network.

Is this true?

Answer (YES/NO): NO